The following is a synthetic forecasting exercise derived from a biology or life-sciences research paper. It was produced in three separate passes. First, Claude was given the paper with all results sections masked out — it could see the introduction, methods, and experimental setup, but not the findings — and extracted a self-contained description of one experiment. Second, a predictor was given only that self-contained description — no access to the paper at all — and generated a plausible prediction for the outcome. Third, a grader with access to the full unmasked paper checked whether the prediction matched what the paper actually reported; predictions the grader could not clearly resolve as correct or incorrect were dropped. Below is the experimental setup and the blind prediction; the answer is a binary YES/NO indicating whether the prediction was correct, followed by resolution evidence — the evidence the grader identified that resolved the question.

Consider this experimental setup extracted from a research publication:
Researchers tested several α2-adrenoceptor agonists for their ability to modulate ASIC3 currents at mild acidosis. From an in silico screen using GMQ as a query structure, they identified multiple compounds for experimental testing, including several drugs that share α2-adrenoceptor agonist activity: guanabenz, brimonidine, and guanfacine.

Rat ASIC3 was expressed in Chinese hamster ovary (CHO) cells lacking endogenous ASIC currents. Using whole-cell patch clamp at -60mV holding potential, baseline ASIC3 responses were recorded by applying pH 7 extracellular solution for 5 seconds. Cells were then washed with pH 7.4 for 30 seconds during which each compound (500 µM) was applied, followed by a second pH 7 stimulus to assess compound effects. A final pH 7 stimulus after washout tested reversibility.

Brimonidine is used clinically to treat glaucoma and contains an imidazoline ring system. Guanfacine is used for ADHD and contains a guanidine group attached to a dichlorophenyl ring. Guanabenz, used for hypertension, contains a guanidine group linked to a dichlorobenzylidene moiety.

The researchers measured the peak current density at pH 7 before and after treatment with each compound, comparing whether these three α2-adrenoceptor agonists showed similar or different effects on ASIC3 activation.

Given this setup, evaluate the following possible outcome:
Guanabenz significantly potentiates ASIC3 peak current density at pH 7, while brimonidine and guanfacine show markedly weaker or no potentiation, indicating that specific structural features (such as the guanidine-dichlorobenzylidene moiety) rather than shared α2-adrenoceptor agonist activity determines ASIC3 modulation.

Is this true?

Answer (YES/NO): YES